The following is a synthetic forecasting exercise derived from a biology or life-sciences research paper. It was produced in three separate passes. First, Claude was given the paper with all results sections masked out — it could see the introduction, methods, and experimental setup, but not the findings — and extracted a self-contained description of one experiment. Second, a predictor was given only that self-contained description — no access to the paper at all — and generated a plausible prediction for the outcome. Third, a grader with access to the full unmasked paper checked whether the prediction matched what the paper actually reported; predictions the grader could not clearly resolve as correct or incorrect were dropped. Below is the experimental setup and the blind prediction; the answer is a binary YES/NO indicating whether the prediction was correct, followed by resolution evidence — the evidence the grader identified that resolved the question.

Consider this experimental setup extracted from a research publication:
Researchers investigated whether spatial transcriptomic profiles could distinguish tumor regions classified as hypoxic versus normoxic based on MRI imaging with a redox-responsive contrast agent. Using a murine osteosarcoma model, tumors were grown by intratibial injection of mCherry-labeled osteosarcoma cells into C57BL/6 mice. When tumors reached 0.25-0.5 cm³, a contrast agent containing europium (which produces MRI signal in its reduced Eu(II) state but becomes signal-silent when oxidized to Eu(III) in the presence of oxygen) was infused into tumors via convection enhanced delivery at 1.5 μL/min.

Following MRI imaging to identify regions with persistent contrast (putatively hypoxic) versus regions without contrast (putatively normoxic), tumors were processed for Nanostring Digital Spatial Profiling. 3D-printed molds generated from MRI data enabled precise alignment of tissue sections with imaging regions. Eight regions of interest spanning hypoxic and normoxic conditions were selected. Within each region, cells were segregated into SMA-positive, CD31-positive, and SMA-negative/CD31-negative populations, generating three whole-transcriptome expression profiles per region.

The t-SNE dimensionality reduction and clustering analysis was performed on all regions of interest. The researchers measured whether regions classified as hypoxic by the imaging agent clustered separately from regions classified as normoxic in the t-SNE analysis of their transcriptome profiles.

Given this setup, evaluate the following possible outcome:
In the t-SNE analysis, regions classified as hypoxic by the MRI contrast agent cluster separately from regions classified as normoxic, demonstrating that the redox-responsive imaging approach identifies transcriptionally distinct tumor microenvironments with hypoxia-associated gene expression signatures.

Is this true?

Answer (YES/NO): YES